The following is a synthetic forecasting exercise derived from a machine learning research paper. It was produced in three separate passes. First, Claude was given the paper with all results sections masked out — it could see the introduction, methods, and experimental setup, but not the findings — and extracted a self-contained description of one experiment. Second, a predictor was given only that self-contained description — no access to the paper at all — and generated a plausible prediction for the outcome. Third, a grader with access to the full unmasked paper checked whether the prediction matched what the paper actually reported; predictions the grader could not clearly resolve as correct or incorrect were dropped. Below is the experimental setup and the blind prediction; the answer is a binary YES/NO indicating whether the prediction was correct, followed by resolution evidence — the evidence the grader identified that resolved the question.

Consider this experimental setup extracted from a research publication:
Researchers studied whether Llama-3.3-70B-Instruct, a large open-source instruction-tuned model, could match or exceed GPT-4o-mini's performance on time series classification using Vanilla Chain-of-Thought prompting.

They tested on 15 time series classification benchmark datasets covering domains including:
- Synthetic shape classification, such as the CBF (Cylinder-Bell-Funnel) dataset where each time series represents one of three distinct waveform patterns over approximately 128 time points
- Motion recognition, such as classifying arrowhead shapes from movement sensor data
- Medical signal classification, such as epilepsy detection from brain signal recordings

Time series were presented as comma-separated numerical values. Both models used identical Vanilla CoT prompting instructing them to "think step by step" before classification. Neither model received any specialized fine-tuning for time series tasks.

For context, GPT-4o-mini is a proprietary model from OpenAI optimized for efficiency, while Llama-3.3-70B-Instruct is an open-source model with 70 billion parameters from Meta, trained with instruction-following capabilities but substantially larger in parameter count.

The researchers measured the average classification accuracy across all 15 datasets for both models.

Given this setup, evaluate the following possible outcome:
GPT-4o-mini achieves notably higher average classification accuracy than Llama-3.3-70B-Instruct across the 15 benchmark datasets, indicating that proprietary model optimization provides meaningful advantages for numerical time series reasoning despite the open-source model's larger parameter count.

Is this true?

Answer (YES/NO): NO